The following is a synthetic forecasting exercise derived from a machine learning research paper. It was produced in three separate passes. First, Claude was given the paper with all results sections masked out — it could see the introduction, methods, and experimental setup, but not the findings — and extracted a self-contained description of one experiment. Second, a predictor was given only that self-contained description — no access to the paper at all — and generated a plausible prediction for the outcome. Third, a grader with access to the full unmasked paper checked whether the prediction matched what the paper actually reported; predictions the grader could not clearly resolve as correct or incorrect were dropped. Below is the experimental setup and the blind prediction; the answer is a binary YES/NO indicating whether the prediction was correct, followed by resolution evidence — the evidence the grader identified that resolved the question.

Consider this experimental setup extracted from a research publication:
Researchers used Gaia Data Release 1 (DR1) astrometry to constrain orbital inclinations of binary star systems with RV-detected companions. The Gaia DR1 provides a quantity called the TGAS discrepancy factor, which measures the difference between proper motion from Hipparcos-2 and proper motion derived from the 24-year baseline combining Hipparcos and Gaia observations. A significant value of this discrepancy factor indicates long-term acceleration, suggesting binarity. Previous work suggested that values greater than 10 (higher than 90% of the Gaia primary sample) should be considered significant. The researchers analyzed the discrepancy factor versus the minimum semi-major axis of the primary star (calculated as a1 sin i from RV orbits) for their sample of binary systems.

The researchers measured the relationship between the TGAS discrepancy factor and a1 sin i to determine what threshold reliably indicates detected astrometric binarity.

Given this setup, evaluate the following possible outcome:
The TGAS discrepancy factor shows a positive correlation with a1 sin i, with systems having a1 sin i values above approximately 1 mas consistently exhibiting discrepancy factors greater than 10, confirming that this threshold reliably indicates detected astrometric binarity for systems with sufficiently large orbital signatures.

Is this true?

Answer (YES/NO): NO